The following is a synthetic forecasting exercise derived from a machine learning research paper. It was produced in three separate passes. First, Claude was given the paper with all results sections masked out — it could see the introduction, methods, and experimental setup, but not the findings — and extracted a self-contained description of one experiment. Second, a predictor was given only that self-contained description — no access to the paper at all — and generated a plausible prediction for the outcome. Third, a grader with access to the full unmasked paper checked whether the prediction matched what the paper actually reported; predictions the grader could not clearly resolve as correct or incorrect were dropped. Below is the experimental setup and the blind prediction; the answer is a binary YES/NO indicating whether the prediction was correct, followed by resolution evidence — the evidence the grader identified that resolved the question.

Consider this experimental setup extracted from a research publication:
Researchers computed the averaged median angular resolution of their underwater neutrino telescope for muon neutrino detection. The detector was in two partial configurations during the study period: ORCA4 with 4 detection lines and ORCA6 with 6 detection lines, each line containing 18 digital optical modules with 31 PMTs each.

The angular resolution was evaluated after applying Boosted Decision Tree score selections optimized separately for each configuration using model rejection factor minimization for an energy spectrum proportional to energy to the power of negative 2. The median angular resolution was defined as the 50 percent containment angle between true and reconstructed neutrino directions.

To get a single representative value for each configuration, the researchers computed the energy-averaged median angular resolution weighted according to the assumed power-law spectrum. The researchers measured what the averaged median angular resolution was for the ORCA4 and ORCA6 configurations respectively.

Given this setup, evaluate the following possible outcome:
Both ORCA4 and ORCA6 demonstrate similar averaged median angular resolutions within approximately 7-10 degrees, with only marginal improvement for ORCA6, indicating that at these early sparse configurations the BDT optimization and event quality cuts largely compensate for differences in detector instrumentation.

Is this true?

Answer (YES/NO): NO